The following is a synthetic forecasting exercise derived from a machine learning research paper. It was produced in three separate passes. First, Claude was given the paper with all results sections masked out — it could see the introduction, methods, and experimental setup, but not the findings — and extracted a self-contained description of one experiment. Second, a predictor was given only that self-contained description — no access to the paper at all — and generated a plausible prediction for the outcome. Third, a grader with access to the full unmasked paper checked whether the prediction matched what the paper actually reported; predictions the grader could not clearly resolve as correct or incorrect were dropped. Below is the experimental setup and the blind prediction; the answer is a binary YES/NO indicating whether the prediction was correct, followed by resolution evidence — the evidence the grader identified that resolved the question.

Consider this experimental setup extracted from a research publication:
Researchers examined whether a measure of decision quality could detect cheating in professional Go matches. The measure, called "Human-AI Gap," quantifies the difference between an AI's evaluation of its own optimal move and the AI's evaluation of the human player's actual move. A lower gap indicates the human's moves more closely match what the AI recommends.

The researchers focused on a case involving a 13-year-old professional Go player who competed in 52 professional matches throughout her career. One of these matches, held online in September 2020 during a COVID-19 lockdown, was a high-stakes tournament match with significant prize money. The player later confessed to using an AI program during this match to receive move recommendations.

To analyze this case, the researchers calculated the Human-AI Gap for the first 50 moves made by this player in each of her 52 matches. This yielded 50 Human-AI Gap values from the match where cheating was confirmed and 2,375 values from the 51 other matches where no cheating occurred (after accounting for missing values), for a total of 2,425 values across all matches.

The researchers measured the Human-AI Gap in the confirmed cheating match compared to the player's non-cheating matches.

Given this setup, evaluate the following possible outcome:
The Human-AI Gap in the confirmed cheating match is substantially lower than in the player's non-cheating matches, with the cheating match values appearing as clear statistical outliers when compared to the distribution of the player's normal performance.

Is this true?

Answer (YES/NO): NO